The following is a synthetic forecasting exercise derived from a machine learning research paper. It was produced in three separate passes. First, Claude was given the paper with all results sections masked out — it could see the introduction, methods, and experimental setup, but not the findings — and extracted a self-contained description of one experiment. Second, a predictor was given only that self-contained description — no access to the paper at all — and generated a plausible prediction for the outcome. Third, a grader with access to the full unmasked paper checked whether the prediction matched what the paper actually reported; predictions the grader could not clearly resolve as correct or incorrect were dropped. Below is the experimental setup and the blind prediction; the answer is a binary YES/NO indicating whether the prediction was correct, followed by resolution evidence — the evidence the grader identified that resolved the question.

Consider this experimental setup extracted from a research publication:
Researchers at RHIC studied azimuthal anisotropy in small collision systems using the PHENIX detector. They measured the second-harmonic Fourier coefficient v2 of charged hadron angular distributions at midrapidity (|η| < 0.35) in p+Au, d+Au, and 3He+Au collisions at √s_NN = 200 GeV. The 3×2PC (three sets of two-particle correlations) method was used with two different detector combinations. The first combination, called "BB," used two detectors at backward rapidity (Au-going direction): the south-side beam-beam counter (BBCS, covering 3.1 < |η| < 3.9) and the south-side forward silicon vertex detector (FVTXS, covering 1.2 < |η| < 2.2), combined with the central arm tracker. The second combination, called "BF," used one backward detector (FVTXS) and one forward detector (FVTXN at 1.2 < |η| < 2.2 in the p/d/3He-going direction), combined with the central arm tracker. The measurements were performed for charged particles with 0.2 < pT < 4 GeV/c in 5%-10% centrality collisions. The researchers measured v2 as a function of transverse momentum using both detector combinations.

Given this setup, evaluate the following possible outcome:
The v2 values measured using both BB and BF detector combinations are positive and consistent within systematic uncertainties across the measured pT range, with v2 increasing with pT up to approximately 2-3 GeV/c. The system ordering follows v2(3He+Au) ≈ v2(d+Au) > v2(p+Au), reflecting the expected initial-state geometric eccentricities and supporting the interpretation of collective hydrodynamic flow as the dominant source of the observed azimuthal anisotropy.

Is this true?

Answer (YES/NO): NO